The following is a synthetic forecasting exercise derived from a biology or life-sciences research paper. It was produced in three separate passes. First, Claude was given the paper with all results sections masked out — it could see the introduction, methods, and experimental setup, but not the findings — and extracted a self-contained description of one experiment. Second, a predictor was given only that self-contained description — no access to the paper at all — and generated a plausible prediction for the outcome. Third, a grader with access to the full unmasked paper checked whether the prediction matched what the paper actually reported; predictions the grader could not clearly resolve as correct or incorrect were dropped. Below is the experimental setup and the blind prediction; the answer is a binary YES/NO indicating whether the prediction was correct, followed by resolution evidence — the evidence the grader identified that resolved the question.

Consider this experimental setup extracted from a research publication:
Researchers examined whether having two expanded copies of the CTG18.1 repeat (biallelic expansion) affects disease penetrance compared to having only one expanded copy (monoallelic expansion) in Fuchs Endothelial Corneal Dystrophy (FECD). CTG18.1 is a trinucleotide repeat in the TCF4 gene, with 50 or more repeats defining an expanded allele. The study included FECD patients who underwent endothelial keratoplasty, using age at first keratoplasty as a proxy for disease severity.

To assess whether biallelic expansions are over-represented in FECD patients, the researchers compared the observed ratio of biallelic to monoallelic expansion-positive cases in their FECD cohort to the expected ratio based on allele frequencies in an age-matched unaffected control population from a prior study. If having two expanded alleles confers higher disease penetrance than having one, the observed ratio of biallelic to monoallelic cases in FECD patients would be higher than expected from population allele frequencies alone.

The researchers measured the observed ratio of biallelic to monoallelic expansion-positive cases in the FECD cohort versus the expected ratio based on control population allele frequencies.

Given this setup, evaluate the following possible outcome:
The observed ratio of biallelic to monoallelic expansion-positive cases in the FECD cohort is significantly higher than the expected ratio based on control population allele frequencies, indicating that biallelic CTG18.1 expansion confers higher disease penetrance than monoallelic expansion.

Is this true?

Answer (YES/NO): YES